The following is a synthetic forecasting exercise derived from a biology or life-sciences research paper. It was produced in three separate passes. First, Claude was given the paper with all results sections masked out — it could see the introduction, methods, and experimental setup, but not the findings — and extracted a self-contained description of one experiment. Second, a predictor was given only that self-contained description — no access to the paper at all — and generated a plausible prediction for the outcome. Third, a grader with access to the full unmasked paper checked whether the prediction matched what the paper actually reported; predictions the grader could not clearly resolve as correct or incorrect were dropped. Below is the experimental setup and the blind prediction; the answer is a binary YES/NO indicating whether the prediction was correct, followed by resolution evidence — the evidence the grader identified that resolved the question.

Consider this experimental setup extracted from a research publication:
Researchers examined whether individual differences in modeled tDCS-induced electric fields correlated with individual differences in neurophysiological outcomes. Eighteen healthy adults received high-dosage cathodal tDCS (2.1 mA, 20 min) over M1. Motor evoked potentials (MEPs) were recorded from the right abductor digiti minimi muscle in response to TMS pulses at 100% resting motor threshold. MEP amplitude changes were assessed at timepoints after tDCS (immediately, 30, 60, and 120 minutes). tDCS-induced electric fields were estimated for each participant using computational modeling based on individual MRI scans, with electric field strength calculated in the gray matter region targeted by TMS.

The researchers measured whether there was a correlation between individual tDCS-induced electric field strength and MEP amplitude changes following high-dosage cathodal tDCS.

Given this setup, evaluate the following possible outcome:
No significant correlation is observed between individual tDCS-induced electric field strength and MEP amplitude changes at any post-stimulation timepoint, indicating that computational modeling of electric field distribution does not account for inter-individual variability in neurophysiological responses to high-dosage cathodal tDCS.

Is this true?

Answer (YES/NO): NO